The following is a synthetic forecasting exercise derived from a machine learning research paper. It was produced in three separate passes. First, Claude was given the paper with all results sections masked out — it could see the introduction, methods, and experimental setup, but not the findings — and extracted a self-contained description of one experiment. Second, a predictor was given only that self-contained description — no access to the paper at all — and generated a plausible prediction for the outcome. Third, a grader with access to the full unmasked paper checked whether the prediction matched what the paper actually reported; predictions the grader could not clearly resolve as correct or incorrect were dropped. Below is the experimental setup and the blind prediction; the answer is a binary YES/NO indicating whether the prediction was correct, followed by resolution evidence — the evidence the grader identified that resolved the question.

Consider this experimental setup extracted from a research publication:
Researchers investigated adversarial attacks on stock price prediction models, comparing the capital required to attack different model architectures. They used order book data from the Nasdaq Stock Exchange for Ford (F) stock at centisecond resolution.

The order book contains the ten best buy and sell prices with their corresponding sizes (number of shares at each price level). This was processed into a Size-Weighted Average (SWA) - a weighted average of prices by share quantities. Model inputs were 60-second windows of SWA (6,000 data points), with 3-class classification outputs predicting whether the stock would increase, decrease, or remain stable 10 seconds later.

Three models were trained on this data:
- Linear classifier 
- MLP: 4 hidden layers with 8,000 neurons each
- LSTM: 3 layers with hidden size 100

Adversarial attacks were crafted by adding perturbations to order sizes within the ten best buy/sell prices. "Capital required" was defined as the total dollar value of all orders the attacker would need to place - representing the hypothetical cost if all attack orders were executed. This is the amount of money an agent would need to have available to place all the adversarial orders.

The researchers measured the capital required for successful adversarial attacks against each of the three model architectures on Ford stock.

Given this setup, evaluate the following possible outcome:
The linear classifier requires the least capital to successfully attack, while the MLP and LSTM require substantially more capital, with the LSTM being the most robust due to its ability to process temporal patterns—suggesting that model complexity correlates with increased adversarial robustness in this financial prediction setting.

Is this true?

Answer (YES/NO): NO